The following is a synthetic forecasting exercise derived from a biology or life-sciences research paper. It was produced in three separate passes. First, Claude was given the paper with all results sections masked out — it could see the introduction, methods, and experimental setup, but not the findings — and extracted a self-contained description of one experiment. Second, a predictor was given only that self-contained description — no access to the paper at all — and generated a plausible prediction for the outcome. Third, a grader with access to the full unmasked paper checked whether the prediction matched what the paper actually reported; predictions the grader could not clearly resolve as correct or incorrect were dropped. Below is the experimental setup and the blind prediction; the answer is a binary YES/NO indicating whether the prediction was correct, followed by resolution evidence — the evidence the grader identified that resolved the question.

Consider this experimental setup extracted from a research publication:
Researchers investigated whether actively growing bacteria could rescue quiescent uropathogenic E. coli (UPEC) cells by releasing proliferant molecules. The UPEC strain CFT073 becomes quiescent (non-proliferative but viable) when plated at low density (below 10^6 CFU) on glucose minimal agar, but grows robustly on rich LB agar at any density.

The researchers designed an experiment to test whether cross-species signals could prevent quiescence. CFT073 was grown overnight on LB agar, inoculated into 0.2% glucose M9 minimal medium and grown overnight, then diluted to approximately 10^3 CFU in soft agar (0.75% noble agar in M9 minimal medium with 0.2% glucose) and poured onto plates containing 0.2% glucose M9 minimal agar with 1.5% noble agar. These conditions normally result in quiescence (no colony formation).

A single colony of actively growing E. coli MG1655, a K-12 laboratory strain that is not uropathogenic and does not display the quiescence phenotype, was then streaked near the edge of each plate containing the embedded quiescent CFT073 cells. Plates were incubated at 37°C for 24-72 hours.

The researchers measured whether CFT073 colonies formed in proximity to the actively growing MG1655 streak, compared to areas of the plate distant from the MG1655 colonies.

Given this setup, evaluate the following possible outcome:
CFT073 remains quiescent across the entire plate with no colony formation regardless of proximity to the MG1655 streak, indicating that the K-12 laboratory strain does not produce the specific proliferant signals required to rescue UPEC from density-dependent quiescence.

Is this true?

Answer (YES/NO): NO